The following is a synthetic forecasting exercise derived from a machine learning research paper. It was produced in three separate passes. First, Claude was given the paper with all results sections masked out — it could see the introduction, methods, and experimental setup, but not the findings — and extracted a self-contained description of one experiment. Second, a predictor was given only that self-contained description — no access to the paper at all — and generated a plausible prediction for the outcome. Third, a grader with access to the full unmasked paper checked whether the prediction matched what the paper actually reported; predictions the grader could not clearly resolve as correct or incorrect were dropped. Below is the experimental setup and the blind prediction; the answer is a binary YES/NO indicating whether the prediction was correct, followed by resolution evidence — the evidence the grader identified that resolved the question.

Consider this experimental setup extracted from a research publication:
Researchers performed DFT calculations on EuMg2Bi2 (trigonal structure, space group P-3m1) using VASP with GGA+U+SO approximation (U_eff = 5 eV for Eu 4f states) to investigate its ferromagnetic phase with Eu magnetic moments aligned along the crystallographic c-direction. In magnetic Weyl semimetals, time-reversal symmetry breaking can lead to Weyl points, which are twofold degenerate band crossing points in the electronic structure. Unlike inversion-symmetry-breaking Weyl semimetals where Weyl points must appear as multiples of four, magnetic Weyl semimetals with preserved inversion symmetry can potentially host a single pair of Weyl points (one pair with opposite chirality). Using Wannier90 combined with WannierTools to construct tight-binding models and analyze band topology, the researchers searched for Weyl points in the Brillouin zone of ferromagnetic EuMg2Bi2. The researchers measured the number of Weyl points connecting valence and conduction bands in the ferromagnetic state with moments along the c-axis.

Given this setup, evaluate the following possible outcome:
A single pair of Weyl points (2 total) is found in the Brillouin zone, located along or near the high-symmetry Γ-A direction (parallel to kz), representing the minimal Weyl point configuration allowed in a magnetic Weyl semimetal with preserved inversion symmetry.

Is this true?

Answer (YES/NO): YES